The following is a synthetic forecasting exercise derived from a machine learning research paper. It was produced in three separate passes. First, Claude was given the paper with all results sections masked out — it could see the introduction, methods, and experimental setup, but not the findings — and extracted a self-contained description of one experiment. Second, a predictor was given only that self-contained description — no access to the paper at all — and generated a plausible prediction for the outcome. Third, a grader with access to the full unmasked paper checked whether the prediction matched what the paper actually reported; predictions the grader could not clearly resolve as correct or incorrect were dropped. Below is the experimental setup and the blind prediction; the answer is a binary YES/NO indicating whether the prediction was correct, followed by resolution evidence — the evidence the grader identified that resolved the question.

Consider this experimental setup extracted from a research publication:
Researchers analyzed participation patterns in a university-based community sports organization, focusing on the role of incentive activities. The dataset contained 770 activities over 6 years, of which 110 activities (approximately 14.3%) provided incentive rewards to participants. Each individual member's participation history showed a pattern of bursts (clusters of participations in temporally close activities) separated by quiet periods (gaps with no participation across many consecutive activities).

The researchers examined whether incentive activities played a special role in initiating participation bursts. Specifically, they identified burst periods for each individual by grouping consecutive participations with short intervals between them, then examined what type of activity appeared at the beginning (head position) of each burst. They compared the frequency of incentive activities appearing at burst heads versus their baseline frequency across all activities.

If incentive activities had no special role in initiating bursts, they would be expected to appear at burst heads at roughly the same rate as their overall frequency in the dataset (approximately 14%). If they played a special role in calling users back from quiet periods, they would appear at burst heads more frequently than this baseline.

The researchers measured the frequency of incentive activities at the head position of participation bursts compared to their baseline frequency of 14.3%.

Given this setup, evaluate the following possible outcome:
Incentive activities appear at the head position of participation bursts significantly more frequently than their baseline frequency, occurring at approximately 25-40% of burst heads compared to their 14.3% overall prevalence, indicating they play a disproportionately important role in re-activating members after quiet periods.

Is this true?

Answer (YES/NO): NO